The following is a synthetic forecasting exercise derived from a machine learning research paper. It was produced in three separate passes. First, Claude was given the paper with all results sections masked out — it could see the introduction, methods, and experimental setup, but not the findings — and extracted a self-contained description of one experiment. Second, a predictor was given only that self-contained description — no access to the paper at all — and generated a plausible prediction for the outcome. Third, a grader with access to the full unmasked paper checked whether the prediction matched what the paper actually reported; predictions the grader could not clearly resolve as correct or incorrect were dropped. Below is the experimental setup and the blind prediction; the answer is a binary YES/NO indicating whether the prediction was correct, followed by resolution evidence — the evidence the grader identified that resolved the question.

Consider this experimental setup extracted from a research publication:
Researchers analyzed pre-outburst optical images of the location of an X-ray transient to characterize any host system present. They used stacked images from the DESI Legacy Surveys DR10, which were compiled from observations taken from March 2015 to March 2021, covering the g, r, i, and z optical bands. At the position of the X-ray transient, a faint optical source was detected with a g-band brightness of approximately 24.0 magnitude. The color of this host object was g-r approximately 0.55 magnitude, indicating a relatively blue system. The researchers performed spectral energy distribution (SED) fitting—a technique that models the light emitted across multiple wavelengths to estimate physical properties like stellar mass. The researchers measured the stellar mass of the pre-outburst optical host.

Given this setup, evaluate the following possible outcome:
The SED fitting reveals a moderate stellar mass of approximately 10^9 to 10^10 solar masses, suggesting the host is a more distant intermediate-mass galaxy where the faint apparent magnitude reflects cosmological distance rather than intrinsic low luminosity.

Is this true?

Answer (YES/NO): NO